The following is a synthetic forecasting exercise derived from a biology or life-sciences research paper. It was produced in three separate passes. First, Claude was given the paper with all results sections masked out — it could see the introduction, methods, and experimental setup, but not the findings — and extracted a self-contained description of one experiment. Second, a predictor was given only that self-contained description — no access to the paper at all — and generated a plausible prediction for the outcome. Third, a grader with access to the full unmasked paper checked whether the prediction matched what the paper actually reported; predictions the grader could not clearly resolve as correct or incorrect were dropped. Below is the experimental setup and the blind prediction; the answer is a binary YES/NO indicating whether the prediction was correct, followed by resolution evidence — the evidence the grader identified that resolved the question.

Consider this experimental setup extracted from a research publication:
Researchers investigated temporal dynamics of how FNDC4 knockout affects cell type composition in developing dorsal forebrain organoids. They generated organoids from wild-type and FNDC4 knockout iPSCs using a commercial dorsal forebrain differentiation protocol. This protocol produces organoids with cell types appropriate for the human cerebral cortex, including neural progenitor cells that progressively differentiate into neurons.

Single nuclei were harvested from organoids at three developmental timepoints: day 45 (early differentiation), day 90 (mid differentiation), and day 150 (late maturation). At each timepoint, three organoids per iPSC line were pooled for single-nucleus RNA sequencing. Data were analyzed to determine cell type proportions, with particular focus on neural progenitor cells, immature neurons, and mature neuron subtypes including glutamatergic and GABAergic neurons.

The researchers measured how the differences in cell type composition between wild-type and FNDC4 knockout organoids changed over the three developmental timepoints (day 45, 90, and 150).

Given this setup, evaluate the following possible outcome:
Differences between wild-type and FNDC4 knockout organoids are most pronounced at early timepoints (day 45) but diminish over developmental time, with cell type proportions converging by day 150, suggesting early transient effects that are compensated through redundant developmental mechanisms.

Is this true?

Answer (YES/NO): NO